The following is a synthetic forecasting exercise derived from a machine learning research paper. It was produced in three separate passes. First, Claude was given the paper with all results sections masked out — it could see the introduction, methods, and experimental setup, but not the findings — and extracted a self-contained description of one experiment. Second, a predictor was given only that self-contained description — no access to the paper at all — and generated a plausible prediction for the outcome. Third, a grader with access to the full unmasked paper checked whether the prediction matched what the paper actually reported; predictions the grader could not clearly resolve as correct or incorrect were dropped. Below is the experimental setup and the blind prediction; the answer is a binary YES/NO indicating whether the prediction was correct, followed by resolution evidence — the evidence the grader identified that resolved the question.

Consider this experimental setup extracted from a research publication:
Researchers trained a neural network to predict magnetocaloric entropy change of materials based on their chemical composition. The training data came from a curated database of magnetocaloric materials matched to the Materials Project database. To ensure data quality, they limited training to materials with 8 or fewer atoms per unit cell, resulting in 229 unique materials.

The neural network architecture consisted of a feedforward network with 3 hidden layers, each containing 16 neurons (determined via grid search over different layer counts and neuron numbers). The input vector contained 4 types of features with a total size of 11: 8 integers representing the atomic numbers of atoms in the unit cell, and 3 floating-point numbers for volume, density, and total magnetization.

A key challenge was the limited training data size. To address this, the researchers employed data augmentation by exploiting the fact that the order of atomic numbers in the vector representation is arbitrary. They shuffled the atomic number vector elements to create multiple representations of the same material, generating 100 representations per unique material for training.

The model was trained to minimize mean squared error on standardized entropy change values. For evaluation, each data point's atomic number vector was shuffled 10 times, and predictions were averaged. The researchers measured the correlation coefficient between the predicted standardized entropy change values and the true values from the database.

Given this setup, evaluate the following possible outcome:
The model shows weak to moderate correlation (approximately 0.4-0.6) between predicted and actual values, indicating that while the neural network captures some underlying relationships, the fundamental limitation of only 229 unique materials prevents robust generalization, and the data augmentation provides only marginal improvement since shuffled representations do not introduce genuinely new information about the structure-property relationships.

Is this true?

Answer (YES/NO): NO